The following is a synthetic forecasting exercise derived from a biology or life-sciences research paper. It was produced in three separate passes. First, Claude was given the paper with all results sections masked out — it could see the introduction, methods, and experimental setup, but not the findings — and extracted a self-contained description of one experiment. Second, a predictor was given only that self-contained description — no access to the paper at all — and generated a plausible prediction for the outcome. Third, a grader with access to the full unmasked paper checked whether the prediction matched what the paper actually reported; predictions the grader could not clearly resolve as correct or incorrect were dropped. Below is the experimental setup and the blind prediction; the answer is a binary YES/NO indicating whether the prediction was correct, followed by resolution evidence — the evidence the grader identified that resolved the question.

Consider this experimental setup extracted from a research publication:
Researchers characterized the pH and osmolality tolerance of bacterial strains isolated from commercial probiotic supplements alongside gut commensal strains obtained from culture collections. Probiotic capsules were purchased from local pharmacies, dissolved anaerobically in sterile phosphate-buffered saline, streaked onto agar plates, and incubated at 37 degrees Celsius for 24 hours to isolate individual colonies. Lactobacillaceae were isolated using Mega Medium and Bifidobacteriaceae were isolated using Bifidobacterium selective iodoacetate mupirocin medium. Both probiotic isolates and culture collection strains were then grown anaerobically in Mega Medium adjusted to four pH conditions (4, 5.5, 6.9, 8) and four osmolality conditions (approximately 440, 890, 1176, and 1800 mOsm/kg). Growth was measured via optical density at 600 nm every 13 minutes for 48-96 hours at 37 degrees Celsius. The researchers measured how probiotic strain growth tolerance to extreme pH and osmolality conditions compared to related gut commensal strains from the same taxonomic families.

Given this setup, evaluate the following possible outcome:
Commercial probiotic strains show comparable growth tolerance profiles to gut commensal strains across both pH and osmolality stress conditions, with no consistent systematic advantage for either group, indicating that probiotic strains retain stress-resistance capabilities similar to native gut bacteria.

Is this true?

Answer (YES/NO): NO